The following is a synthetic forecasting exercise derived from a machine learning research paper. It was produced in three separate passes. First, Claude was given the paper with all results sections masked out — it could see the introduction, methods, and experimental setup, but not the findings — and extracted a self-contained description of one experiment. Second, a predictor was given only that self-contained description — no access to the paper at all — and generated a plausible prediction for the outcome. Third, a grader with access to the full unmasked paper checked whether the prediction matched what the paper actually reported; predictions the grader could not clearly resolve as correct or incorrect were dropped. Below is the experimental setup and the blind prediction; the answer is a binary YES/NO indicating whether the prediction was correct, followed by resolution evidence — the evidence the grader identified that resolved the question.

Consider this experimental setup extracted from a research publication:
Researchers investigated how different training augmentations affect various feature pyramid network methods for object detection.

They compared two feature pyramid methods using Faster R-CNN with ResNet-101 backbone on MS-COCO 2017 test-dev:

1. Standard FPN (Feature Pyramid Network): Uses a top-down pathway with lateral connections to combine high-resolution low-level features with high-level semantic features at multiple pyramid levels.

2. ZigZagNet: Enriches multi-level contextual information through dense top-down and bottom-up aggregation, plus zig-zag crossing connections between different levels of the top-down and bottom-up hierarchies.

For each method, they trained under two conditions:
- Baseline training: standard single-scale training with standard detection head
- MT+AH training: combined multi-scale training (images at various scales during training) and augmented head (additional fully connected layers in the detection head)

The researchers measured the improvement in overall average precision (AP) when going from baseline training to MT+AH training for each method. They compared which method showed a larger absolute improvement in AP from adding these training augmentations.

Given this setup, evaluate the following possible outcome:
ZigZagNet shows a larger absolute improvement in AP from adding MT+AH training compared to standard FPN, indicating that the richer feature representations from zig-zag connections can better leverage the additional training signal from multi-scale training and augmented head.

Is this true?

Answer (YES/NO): NO